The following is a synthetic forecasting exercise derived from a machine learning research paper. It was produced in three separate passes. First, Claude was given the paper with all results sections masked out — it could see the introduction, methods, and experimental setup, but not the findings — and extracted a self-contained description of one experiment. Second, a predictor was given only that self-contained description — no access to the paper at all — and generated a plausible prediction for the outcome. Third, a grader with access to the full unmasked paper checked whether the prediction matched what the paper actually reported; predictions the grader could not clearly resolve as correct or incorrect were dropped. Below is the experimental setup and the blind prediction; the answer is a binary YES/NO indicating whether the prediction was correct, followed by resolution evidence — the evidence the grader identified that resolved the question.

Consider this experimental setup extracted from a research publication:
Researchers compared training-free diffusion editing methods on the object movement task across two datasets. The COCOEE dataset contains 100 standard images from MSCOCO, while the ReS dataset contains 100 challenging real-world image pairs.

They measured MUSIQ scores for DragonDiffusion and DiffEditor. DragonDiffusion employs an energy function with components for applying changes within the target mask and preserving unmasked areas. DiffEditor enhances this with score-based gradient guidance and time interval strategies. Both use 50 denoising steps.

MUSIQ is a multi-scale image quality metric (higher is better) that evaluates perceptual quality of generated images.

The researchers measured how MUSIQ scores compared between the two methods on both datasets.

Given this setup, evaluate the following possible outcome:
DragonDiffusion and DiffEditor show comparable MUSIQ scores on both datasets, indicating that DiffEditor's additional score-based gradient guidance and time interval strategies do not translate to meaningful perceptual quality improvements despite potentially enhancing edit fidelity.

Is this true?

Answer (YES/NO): YES